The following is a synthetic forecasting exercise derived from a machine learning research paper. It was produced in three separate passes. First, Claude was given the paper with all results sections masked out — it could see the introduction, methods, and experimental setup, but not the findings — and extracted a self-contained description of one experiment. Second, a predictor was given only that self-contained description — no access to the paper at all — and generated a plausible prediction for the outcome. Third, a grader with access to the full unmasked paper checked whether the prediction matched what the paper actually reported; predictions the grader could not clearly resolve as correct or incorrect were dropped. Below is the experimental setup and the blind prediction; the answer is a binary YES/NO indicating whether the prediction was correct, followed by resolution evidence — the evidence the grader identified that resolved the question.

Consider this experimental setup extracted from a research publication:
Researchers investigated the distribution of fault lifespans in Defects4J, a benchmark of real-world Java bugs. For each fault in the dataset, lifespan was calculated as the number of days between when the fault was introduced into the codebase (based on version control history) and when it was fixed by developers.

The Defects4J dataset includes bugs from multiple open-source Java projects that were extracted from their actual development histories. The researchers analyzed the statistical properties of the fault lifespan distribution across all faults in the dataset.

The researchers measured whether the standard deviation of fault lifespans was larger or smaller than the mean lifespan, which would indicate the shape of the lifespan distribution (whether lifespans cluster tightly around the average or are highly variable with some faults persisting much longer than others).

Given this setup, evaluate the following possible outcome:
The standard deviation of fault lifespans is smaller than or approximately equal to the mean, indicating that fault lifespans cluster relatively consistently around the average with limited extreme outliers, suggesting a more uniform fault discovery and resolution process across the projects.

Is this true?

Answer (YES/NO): NO